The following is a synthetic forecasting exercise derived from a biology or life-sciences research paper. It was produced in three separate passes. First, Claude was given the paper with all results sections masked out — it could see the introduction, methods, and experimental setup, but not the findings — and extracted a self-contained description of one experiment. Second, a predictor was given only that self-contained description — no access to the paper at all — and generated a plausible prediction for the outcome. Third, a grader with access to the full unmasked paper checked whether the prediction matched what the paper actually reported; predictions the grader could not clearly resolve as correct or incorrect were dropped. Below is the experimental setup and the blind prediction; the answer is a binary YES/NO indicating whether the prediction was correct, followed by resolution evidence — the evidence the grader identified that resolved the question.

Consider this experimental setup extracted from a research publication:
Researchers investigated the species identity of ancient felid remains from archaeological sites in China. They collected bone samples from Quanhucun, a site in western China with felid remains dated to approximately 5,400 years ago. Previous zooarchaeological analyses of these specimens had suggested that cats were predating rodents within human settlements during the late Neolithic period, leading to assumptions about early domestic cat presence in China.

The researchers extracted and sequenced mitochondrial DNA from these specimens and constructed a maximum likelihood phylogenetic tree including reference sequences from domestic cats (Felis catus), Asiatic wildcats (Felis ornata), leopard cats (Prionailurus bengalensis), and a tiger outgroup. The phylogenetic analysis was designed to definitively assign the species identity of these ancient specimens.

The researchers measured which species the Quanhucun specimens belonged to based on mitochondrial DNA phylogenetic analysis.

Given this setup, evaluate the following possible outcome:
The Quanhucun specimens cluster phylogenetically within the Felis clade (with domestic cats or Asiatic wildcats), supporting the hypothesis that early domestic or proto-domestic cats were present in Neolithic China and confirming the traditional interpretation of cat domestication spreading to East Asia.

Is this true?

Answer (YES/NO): NO